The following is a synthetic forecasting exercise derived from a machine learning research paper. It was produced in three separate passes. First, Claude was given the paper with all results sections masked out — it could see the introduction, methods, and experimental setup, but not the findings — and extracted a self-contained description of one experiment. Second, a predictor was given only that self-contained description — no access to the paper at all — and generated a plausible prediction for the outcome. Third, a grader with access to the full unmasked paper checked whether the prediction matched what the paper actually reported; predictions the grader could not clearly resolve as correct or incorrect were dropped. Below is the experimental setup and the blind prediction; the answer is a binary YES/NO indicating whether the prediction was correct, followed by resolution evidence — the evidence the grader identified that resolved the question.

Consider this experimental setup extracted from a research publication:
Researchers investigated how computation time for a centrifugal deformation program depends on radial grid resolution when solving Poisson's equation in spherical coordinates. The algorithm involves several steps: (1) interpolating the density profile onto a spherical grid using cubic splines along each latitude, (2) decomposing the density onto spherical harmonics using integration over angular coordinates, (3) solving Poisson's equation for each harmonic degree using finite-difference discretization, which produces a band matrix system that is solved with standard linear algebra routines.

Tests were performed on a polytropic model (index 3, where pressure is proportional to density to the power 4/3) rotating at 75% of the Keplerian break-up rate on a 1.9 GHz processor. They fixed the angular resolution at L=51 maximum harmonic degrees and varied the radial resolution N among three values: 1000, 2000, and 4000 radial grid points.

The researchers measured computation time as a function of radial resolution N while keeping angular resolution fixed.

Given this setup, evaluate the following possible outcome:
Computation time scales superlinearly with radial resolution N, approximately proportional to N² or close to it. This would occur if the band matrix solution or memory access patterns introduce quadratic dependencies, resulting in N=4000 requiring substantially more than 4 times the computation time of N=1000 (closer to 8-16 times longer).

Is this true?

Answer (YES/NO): NO